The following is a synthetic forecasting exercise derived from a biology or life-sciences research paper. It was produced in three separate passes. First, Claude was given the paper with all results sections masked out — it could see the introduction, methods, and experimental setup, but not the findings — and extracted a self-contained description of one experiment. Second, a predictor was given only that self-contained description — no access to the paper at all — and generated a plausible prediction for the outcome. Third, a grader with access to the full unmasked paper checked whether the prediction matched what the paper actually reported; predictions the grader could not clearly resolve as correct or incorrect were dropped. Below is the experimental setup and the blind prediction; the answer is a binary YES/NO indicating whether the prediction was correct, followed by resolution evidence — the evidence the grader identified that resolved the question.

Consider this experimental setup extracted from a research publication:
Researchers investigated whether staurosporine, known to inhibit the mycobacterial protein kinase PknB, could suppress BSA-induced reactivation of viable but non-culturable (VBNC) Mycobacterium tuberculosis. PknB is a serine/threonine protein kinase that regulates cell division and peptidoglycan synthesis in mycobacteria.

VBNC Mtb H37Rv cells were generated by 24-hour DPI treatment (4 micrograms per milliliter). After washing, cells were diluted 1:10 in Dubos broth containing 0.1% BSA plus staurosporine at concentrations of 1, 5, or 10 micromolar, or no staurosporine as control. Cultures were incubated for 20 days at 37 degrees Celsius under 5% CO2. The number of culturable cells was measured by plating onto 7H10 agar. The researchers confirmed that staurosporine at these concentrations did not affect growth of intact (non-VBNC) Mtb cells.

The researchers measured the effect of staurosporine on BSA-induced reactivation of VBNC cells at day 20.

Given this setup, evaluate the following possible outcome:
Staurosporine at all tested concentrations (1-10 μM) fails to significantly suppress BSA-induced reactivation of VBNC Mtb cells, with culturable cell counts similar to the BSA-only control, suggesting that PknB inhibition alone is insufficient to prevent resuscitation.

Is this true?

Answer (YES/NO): NO